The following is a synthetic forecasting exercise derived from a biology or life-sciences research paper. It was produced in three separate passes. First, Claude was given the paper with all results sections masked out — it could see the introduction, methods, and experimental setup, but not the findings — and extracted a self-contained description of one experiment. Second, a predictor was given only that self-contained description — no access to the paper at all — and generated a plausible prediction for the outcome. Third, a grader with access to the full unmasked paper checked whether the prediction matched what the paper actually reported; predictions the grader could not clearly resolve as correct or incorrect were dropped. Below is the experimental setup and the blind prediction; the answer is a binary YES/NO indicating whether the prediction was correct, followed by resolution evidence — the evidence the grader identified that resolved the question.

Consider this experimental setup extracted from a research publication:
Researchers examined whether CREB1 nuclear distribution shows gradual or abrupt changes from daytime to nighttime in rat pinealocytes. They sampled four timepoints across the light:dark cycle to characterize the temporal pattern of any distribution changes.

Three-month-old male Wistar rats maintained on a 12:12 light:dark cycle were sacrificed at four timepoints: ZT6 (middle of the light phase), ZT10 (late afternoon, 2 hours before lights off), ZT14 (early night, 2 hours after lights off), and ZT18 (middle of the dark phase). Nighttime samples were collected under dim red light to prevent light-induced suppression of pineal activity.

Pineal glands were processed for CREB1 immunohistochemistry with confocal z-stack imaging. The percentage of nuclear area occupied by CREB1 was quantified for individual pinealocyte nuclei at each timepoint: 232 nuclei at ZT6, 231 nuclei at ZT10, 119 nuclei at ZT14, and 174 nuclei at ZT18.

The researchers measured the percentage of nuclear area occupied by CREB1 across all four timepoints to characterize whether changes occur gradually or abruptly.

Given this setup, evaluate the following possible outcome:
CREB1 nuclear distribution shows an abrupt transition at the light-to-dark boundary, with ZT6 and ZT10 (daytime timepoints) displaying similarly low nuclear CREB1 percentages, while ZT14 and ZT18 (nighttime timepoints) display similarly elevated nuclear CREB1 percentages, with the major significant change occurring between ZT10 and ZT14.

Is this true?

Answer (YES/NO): NO